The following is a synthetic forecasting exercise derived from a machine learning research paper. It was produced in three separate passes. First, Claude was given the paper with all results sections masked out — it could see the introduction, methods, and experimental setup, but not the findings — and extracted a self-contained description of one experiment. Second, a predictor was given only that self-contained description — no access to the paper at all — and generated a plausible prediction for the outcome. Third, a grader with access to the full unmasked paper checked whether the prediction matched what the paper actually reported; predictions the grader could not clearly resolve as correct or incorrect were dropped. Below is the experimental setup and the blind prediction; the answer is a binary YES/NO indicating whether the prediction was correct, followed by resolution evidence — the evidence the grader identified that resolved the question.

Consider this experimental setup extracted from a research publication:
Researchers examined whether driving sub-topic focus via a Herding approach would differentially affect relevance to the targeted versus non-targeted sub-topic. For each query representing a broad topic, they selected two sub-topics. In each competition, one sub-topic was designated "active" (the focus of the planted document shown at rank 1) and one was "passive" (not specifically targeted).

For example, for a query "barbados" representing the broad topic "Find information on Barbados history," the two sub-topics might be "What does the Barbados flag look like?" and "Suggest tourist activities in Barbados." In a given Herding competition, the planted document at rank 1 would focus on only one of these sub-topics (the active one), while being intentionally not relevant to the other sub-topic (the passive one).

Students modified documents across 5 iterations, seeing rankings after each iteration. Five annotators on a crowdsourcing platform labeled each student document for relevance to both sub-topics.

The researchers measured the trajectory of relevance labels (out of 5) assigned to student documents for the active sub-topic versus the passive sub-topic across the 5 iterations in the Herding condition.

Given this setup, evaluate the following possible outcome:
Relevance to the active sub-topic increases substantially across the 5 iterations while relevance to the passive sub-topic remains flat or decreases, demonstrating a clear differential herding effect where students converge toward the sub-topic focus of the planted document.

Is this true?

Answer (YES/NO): NO